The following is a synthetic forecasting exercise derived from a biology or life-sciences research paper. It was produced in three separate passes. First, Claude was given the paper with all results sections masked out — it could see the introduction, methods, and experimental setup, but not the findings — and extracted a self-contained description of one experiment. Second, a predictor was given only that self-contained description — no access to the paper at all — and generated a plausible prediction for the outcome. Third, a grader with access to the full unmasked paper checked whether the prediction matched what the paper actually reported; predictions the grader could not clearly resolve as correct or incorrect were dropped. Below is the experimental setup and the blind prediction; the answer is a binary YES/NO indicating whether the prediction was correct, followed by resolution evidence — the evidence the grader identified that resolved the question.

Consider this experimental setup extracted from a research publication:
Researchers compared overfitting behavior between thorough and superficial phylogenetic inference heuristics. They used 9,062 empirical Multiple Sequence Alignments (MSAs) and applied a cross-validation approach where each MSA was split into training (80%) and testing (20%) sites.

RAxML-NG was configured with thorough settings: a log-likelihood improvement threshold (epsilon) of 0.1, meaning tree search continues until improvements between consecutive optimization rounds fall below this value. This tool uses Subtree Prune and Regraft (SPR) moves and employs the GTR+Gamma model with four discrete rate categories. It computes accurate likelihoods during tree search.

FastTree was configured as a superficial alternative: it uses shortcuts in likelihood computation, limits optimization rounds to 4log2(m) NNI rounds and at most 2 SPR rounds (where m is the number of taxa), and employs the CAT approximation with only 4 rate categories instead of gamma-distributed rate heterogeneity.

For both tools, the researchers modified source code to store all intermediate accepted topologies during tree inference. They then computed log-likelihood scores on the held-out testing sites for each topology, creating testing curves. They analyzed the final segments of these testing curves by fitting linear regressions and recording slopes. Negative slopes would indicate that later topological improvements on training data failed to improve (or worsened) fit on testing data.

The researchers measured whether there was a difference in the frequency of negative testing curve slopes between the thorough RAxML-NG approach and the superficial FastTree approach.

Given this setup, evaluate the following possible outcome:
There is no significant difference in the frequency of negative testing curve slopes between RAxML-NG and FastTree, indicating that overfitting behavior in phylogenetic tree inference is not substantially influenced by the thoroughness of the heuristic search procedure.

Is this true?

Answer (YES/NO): NO